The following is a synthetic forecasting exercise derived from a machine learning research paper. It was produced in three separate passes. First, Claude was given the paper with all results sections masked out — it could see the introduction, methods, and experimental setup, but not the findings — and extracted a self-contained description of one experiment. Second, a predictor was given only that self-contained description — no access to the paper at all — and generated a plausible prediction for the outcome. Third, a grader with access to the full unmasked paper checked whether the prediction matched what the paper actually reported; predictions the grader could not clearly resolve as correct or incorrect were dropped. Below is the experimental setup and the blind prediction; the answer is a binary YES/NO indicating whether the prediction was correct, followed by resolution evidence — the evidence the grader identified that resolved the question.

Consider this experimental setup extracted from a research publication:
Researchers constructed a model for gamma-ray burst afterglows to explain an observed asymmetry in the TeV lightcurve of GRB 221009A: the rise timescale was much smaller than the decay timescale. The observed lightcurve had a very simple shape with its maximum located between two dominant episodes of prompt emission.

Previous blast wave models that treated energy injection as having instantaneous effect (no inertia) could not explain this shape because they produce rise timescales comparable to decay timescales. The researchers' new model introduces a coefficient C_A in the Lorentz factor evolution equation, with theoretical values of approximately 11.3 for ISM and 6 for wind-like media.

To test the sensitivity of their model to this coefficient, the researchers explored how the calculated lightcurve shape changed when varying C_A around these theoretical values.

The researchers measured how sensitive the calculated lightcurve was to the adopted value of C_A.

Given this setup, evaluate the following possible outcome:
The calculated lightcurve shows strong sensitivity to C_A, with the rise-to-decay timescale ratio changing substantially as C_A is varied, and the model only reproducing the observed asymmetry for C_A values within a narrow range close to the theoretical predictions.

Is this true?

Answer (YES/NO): YES